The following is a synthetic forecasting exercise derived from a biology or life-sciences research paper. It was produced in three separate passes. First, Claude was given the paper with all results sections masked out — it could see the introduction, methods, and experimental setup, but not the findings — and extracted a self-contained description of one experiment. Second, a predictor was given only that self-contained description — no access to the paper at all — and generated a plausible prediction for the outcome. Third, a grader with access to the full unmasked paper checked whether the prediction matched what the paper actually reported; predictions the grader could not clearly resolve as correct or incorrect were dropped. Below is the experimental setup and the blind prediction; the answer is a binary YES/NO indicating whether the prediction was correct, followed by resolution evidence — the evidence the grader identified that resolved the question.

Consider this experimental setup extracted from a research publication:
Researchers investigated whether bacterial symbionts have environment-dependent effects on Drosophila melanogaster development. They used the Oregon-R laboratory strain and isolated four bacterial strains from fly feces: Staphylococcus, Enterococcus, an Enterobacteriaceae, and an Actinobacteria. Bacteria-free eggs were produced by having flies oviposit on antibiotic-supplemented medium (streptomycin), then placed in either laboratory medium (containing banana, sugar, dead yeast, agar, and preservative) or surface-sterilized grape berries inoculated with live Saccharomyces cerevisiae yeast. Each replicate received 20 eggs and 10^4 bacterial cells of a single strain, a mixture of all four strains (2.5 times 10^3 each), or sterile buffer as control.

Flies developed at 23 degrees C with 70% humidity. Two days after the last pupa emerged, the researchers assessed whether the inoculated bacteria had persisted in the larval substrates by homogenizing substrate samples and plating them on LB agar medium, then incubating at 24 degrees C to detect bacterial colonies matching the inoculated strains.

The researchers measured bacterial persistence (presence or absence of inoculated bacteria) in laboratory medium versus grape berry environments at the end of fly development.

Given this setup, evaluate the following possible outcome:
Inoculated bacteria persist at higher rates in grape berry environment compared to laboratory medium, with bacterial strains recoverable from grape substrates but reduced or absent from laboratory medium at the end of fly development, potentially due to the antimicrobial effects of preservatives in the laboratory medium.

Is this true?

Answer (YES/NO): NO